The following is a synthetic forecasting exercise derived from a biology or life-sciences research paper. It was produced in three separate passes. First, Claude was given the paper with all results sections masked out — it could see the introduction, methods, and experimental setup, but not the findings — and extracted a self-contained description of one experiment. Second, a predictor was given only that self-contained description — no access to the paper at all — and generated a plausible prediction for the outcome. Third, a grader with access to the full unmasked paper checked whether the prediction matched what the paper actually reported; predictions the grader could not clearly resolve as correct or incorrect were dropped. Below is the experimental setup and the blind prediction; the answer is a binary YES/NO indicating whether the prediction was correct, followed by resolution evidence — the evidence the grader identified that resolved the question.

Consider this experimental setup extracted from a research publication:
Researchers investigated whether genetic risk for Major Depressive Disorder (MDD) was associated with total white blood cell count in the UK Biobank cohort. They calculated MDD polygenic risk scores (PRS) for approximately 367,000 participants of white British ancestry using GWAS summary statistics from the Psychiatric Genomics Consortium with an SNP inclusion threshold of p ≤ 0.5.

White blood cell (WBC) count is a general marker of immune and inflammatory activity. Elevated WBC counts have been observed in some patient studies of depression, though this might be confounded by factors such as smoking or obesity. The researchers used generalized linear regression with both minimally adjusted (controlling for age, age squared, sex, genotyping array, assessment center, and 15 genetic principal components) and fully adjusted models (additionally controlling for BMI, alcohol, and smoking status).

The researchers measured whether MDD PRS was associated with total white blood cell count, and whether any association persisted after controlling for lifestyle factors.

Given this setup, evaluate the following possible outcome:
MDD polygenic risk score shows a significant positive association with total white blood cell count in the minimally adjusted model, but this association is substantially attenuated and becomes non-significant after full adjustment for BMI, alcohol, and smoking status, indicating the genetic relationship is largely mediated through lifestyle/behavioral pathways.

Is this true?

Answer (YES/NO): NO